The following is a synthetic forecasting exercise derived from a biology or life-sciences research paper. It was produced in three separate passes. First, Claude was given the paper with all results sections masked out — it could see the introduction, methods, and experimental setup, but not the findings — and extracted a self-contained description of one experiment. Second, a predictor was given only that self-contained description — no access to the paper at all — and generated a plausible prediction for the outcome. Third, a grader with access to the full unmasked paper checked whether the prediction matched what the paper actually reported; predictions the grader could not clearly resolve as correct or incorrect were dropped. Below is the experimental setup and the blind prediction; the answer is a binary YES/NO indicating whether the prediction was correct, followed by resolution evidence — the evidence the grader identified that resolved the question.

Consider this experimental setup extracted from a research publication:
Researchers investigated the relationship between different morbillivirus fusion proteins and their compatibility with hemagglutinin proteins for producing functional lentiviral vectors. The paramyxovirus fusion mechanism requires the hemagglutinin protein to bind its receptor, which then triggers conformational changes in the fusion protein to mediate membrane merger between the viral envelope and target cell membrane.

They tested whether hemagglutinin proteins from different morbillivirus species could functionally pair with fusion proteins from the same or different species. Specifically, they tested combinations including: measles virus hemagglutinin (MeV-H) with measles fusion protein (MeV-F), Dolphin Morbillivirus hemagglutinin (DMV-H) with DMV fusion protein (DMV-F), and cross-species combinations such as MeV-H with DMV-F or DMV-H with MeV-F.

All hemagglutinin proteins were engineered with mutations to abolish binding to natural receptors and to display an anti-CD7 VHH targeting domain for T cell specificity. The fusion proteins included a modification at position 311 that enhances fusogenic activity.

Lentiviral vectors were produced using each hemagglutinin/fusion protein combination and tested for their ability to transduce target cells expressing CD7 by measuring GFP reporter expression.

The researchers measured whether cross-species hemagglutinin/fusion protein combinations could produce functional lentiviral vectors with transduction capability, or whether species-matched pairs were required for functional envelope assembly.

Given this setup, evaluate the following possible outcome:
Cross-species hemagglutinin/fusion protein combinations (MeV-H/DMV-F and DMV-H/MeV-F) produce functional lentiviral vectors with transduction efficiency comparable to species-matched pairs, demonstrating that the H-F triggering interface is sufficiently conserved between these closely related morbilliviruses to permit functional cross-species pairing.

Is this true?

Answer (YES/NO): NO